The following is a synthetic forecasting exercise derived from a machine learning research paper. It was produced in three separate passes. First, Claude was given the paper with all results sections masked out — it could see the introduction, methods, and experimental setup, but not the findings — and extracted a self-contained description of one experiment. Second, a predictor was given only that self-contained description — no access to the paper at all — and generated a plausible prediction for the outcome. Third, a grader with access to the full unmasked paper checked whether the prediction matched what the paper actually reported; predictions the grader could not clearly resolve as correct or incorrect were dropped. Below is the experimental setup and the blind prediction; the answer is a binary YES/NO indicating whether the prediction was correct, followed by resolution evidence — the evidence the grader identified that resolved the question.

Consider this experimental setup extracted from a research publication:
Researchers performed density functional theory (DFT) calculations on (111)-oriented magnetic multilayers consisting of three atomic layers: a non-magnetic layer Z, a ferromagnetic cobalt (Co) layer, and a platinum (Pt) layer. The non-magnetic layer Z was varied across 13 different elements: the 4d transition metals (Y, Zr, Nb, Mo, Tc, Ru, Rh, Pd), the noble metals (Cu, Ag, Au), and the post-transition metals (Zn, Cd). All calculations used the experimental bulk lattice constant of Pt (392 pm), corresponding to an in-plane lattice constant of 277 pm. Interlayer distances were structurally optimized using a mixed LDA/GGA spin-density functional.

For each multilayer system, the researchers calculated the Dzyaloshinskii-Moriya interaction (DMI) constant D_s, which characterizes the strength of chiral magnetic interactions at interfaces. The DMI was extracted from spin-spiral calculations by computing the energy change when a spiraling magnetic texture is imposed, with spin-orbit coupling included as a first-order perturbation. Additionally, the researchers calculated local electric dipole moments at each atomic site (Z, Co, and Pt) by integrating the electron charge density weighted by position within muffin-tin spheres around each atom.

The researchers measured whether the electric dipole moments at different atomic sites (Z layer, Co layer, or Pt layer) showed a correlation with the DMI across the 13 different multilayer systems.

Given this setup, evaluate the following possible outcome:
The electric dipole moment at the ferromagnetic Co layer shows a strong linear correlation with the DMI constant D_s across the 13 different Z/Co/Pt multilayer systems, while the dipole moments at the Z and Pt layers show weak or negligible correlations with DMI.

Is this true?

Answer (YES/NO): NO